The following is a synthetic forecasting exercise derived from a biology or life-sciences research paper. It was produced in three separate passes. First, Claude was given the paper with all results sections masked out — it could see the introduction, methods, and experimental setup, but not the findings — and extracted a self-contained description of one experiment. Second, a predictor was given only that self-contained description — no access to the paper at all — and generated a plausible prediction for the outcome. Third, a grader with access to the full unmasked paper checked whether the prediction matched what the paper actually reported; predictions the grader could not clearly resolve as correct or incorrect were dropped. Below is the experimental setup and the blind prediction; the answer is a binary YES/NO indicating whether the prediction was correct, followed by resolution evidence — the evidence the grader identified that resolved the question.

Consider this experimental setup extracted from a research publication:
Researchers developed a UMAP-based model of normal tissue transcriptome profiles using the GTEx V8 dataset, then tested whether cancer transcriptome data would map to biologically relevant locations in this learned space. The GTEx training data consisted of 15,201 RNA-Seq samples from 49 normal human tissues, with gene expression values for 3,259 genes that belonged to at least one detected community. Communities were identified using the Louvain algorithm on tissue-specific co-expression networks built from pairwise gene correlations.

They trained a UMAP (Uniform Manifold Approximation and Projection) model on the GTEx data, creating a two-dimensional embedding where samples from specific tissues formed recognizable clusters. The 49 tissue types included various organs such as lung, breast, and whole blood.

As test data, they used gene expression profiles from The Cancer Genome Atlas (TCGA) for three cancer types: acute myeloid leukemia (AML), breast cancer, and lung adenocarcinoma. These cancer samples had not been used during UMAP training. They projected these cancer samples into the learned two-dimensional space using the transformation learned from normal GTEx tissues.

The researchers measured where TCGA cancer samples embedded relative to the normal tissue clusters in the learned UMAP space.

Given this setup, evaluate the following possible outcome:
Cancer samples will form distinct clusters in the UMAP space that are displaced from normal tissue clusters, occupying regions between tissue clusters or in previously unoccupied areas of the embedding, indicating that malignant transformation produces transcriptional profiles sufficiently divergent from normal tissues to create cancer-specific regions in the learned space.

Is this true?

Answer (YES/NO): NO